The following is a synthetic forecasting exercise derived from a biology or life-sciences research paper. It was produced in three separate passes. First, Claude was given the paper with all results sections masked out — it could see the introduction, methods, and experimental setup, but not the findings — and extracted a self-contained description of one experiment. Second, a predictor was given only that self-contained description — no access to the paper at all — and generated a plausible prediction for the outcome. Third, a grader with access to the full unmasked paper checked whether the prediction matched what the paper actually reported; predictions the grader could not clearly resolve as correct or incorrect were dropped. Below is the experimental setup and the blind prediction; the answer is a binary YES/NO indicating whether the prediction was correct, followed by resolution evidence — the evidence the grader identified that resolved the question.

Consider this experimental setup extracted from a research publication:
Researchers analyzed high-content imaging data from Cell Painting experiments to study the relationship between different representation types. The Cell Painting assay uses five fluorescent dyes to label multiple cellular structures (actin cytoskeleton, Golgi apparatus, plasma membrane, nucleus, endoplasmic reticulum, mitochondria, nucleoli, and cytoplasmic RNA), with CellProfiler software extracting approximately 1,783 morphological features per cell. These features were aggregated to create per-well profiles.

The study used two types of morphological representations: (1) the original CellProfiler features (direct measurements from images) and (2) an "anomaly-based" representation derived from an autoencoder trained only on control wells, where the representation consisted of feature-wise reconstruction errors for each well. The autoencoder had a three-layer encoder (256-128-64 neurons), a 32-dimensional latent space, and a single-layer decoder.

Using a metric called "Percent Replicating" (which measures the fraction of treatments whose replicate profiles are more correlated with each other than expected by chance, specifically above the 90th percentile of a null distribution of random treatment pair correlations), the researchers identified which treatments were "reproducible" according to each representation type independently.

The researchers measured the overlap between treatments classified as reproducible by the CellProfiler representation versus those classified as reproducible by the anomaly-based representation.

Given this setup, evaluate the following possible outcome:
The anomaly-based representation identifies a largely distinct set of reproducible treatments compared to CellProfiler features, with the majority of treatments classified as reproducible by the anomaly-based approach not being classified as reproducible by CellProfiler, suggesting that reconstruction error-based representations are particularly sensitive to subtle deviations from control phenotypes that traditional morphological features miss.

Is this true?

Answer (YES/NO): NO